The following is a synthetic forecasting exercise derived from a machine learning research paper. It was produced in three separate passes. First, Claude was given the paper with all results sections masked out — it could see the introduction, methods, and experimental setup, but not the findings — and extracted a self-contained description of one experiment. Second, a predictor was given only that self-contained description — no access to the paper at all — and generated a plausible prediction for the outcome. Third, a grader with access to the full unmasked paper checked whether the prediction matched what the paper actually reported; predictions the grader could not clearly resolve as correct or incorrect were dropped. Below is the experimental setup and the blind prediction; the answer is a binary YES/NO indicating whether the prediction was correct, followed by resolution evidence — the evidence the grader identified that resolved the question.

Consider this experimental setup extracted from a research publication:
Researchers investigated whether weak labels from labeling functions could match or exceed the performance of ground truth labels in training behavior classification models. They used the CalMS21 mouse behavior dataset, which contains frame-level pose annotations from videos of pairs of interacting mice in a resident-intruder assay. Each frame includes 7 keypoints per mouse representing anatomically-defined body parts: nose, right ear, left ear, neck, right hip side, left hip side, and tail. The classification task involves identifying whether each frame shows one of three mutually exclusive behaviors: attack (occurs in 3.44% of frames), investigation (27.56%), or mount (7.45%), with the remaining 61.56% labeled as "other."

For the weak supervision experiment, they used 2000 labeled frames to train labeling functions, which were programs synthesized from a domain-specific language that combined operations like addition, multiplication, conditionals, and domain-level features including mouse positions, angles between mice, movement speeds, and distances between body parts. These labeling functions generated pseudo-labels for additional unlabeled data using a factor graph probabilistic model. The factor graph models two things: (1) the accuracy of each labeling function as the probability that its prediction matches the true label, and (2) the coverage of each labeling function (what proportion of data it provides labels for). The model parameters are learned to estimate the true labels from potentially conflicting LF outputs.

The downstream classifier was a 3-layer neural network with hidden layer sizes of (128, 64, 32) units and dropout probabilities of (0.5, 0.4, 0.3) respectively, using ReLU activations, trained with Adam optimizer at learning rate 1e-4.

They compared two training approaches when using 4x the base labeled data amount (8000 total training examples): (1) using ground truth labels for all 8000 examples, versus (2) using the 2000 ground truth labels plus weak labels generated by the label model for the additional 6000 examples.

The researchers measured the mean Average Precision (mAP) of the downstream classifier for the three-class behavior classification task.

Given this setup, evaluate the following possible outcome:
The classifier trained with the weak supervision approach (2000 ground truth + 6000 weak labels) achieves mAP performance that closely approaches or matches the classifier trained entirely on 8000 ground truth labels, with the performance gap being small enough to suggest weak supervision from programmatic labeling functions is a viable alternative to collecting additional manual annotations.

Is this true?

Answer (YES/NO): YES